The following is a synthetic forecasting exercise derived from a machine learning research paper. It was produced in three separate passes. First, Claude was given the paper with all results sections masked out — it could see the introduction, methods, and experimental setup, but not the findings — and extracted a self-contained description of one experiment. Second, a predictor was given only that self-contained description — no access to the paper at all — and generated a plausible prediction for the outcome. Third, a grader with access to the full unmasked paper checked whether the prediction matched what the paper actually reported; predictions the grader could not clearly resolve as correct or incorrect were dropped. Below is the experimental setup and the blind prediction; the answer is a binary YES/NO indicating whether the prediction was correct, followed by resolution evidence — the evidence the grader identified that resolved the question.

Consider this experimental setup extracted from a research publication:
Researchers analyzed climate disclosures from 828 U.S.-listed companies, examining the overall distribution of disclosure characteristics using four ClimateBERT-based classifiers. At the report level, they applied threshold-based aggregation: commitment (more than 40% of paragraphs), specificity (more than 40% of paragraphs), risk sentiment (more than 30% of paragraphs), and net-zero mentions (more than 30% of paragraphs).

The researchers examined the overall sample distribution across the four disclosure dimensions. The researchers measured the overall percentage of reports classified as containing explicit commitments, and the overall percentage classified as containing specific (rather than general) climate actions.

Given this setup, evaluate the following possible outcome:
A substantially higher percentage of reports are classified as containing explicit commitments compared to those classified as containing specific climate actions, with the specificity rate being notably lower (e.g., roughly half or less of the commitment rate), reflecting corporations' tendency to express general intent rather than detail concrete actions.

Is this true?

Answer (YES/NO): NO